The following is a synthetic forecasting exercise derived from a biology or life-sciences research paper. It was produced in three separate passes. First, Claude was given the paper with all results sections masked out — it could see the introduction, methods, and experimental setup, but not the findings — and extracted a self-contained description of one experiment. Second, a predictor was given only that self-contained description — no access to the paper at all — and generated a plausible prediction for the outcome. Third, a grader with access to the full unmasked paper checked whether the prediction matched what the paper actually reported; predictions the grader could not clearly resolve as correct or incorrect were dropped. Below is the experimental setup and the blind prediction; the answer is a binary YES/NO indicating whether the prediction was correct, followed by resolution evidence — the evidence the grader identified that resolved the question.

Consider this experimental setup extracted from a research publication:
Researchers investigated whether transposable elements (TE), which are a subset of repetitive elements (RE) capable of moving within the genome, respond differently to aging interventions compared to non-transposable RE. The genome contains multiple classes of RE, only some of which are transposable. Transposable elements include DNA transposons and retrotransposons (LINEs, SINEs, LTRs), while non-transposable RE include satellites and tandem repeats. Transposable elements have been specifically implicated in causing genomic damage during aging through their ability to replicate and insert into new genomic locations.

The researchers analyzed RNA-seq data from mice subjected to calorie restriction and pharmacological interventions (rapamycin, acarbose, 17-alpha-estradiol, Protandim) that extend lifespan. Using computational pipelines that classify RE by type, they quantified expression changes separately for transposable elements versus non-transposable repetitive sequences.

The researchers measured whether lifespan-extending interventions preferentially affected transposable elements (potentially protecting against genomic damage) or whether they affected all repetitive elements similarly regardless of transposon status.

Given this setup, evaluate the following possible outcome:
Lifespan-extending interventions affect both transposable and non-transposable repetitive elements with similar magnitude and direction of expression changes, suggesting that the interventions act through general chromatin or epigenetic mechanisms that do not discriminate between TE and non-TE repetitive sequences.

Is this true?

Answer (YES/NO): YES